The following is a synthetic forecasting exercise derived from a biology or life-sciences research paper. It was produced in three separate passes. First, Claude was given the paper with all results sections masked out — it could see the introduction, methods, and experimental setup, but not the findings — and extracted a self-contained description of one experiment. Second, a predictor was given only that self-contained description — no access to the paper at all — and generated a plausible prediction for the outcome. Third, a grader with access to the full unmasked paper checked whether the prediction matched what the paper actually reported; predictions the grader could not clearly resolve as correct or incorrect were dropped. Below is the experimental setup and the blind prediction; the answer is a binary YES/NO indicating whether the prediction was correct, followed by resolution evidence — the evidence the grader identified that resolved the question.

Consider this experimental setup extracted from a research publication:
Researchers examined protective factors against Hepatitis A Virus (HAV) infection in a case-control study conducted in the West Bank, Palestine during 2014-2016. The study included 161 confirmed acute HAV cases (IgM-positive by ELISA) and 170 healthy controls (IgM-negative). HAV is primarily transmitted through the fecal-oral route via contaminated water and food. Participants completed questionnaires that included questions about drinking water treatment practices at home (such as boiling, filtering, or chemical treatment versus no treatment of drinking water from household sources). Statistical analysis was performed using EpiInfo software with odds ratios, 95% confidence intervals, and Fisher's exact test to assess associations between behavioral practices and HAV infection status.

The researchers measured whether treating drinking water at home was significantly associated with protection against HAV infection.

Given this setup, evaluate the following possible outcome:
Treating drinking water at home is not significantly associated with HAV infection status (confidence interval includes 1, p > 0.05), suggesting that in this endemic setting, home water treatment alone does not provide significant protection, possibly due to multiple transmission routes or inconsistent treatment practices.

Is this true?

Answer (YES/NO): NO